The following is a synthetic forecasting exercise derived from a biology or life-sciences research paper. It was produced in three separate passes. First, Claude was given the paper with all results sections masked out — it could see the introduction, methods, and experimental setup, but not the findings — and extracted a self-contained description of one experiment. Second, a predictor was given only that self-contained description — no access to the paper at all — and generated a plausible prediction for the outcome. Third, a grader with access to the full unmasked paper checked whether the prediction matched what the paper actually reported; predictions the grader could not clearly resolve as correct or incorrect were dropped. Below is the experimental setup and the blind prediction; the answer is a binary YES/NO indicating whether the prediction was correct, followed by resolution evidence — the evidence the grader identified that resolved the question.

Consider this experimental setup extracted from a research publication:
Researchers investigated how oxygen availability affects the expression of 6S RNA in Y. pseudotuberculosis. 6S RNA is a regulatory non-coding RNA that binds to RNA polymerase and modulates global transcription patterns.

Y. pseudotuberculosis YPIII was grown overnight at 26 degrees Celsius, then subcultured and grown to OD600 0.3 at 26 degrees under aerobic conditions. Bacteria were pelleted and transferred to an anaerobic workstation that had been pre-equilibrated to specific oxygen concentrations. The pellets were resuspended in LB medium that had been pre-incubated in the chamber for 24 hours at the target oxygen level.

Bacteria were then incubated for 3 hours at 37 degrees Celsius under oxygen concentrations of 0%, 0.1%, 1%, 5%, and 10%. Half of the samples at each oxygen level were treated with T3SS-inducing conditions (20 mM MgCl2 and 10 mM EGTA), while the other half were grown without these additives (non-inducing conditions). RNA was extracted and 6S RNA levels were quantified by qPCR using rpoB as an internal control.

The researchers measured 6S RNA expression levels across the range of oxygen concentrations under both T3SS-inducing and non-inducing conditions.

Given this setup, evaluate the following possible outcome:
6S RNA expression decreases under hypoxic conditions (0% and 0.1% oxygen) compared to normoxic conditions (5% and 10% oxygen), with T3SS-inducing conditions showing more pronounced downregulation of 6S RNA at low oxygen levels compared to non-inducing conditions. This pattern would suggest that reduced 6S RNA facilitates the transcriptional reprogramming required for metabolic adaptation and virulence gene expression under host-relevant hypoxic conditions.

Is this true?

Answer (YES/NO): NO